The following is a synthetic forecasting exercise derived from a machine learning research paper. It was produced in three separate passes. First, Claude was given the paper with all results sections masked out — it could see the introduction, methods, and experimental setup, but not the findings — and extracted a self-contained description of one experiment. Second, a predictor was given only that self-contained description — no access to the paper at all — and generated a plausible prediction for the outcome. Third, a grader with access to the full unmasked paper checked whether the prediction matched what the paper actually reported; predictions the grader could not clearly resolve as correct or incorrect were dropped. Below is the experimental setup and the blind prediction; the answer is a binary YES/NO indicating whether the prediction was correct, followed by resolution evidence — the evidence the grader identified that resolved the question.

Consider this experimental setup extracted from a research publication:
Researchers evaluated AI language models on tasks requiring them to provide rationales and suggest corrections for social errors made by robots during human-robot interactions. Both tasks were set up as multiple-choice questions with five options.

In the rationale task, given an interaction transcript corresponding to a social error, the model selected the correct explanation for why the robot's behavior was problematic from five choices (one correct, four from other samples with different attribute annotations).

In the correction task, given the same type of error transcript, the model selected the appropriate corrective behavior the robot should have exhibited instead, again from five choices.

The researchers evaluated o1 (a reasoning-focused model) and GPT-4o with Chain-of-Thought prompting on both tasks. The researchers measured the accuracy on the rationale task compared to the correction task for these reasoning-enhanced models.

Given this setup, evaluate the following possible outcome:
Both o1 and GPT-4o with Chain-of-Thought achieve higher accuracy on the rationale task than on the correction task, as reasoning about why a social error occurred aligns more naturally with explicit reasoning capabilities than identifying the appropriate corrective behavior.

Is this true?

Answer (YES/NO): NO